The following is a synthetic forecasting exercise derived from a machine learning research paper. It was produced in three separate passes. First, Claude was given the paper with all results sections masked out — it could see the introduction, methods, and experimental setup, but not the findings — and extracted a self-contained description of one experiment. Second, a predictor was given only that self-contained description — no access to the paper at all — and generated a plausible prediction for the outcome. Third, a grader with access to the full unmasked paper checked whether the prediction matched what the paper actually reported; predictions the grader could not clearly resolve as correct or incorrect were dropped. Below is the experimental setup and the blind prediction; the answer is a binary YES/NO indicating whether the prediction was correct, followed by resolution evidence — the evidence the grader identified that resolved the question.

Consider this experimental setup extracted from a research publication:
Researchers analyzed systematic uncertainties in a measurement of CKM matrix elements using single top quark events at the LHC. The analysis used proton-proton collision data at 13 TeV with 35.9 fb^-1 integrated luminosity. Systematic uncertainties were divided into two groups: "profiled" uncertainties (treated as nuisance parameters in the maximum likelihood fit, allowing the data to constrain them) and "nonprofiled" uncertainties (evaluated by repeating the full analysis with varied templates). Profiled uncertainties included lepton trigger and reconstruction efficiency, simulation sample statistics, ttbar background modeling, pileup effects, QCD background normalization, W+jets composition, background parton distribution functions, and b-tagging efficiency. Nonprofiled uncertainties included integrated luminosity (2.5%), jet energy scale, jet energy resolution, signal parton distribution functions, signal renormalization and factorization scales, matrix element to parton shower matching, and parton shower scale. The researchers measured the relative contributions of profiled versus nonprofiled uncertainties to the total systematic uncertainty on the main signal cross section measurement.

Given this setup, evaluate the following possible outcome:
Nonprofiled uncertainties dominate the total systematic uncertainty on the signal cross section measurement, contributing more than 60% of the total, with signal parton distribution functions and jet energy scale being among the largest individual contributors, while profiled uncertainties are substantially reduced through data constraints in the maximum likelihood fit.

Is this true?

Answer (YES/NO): YES